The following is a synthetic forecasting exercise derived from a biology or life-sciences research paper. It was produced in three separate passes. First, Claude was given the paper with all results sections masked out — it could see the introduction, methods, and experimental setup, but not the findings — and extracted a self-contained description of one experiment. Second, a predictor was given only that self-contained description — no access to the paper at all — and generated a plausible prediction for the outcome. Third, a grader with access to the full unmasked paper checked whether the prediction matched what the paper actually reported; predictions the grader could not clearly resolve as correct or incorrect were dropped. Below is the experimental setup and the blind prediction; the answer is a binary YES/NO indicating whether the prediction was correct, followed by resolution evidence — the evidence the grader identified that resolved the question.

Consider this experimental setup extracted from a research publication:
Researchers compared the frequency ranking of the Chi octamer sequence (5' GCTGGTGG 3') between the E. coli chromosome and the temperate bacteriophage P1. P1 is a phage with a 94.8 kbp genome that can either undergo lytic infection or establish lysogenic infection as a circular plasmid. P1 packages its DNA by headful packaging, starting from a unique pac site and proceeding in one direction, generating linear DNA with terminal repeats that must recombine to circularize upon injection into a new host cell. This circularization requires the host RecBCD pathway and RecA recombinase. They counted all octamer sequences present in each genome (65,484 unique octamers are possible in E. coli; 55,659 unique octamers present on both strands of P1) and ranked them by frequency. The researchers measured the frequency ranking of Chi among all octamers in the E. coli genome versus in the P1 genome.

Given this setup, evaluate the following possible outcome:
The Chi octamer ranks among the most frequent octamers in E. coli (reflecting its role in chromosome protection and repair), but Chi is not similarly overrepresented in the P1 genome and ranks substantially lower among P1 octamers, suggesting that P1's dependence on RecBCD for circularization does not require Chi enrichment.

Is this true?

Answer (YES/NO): NO